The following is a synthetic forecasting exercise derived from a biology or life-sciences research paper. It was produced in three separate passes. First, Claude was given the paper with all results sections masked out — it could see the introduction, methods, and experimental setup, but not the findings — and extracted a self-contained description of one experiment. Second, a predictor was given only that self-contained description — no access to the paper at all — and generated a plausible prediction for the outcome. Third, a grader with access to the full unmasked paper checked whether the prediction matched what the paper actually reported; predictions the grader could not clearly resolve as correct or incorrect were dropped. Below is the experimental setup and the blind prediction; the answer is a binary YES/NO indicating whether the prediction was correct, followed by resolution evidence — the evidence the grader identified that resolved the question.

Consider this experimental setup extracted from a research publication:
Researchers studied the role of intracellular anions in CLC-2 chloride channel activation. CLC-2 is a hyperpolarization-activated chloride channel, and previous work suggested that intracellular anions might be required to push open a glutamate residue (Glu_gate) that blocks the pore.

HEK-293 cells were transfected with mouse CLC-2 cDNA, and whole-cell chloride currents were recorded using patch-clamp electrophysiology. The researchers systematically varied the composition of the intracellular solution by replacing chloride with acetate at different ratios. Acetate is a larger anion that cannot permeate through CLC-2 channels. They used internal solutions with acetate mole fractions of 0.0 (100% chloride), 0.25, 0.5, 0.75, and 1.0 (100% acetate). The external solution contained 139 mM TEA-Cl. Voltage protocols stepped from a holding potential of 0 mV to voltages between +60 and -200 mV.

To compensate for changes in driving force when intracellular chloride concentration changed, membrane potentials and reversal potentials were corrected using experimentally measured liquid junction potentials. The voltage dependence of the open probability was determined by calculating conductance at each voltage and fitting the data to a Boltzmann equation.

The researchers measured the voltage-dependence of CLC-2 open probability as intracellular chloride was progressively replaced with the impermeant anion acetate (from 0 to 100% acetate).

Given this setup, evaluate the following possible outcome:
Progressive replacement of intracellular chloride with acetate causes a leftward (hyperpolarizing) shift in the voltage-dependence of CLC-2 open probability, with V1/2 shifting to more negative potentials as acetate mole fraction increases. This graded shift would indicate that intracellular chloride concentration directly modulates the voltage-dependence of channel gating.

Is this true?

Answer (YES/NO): NO